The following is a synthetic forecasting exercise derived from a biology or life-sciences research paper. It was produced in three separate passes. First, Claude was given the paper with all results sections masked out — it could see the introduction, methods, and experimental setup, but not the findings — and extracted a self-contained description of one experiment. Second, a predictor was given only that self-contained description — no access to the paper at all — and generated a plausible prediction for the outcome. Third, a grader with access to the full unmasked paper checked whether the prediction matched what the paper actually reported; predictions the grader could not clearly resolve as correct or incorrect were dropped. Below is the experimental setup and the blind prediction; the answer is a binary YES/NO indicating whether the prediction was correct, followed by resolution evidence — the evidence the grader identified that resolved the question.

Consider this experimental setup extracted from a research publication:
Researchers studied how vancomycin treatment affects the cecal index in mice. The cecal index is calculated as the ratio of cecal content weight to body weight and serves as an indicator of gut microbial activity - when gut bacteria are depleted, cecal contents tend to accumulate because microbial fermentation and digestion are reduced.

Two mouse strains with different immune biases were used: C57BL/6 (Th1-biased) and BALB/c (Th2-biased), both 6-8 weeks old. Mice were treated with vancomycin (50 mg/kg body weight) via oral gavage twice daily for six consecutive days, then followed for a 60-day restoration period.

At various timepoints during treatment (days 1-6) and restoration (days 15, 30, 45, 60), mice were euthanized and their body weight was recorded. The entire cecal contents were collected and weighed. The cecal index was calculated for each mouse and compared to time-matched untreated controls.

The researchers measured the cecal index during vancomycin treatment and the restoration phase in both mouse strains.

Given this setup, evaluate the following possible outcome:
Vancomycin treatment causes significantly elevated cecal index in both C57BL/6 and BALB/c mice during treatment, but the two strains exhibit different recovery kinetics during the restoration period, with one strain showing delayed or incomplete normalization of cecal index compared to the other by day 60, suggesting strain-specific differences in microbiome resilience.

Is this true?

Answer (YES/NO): NO